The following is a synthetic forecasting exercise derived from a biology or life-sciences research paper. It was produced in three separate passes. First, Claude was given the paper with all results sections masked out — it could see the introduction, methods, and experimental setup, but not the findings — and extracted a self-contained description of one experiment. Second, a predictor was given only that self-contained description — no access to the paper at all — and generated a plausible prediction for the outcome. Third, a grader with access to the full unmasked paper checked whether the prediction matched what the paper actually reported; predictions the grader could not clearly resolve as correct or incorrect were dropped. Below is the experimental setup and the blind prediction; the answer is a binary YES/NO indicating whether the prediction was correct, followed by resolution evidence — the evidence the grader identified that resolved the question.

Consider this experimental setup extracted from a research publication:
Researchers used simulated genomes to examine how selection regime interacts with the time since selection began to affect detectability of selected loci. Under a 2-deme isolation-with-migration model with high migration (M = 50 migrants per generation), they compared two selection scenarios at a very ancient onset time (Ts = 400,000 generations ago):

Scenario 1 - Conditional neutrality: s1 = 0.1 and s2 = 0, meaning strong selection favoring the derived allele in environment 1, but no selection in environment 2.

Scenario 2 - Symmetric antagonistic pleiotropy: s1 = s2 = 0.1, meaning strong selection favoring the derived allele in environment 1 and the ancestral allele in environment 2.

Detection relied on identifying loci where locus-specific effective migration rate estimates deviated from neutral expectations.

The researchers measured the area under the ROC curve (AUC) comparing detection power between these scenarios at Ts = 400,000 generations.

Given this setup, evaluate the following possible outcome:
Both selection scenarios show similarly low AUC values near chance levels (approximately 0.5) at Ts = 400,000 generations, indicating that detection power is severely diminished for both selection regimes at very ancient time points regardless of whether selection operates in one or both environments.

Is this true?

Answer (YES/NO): NO